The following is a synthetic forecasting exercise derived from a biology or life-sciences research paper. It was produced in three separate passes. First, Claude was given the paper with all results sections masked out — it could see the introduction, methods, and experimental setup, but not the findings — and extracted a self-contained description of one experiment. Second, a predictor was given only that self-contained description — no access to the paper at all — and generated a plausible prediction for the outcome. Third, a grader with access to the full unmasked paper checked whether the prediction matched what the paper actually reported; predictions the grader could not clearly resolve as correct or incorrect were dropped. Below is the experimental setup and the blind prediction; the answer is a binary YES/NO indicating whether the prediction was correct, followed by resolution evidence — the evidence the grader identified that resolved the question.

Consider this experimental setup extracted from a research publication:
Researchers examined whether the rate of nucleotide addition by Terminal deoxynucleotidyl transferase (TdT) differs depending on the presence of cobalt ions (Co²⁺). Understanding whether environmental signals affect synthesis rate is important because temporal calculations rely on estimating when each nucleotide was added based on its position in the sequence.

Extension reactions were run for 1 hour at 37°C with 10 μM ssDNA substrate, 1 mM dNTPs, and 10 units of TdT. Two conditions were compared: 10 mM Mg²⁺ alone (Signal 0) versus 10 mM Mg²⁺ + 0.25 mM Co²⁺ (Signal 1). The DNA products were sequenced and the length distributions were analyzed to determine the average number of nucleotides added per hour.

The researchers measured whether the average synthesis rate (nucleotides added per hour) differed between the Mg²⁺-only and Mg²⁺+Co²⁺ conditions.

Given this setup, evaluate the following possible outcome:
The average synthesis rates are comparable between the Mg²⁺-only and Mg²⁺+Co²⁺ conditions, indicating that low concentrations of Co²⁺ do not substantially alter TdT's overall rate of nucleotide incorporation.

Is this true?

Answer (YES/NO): NO